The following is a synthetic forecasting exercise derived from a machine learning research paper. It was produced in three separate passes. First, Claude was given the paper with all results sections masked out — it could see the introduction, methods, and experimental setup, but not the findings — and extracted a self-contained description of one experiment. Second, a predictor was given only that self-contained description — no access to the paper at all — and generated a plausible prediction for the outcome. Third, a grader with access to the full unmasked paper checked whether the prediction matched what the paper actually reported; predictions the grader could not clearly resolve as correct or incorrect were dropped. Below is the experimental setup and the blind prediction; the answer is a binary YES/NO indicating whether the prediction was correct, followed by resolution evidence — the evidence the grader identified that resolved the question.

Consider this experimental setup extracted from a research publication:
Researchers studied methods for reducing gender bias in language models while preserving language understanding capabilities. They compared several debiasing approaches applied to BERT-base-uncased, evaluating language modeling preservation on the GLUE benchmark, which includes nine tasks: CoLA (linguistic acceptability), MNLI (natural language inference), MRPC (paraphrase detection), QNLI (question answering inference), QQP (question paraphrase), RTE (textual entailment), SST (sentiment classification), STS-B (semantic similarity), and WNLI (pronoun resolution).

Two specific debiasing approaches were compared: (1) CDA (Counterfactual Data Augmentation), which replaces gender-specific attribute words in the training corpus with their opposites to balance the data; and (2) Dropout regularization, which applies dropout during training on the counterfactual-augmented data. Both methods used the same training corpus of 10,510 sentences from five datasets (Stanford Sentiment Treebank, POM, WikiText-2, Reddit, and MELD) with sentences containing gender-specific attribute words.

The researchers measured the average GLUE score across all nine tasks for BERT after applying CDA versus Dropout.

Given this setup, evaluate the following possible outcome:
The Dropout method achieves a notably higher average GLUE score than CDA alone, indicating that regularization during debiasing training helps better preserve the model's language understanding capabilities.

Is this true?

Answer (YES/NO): NO